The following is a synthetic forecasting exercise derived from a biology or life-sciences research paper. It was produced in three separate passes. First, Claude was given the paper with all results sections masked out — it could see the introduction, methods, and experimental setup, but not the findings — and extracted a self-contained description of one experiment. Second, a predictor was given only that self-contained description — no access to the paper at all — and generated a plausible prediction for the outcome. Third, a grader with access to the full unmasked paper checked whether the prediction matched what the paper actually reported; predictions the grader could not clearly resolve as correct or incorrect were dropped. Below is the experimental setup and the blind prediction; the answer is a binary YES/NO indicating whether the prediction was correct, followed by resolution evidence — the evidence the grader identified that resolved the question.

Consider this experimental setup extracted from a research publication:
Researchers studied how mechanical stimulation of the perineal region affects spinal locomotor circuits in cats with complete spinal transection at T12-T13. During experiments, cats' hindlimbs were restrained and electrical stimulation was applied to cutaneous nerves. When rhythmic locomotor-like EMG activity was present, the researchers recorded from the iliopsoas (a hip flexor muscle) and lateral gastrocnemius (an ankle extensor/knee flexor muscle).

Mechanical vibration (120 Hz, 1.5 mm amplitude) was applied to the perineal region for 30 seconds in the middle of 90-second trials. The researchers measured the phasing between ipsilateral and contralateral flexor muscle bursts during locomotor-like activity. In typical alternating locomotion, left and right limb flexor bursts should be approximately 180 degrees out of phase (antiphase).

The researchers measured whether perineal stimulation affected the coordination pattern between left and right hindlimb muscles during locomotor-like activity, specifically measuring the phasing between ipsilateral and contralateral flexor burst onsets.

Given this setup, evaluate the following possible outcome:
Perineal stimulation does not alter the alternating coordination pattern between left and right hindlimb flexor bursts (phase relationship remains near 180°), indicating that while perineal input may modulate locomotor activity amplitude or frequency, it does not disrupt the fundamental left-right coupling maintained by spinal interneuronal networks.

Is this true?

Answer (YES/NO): NO